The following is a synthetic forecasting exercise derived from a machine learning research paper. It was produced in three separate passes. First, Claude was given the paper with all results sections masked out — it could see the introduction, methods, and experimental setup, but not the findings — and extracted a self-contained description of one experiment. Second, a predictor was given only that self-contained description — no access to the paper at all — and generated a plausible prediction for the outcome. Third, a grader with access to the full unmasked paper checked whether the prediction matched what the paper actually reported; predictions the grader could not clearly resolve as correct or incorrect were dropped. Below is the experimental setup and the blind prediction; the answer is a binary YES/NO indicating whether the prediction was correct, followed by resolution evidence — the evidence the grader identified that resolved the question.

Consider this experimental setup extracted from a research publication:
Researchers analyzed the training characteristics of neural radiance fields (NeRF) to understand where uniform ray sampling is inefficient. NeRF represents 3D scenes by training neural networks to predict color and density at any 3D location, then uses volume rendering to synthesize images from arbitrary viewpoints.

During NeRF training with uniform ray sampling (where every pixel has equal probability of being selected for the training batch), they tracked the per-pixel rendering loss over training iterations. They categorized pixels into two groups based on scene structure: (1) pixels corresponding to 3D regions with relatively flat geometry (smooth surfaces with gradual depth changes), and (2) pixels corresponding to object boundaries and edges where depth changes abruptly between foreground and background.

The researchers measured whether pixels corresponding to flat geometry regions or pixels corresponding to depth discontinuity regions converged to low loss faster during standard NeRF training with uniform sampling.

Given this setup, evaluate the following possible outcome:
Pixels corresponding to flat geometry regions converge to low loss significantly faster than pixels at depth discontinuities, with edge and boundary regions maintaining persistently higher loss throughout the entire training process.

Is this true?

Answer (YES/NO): YES